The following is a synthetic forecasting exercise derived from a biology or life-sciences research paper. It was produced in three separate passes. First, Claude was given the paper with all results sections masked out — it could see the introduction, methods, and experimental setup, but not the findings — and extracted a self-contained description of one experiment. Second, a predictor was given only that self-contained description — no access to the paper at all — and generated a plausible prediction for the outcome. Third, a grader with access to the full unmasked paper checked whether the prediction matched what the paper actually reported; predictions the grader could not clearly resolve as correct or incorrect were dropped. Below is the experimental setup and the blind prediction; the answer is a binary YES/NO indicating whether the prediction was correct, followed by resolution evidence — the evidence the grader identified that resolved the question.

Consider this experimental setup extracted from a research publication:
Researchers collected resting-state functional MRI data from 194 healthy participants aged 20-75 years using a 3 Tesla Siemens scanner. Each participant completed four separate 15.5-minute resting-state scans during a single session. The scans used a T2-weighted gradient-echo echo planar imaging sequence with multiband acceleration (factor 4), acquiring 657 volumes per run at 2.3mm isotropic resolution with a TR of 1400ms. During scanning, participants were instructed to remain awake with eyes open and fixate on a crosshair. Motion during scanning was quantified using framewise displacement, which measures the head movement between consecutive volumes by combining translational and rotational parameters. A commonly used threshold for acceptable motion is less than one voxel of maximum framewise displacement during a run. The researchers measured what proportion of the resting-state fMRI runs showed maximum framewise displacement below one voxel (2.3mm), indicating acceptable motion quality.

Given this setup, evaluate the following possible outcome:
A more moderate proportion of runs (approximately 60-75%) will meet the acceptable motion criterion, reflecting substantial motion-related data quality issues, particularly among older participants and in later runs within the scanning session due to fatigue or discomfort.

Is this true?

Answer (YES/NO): NO